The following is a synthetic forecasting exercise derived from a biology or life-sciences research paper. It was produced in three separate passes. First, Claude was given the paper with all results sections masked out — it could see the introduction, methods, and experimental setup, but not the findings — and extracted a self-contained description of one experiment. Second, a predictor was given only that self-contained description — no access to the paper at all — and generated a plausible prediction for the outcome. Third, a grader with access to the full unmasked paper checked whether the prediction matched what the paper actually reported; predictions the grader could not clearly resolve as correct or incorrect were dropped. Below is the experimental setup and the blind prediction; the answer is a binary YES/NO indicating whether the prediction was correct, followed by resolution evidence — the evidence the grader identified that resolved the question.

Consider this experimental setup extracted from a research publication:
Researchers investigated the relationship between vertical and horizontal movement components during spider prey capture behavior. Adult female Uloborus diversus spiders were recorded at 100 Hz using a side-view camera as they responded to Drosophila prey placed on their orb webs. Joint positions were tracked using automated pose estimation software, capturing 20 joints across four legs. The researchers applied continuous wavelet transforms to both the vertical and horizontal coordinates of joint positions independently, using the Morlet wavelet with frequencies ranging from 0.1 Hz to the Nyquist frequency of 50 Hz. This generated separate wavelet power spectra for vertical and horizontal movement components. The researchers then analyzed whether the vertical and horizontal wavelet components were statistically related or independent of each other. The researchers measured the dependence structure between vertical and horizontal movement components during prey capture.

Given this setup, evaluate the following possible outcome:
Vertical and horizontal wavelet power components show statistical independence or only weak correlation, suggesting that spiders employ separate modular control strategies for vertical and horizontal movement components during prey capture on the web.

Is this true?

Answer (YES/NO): NO